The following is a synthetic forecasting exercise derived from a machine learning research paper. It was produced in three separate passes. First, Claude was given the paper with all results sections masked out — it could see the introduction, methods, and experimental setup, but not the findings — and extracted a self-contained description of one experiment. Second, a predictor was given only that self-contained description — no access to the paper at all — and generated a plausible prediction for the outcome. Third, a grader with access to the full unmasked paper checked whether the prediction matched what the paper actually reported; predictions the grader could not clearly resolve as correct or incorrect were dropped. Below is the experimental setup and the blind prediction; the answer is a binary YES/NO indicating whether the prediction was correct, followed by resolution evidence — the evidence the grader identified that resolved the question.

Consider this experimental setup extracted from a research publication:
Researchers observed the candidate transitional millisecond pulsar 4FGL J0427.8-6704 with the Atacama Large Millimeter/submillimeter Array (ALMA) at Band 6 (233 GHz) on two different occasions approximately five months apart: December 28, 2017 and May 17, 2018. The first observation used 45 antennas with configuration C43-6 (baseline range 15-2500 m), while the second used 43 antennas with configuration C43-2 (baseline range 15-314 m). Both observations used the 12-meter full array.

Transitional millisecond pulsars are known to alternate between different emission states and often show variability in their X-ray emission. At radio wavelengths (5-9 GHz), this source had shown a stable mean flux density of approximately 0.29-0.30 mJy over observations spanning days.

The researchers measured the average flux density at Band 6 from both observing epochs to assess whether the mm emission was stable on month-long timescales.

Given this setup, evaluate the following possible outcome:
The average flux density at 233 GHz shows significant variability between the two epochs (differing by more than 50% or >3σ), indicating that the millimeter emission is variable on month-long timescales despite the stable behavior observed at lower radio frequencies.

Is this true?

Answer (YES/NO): NO